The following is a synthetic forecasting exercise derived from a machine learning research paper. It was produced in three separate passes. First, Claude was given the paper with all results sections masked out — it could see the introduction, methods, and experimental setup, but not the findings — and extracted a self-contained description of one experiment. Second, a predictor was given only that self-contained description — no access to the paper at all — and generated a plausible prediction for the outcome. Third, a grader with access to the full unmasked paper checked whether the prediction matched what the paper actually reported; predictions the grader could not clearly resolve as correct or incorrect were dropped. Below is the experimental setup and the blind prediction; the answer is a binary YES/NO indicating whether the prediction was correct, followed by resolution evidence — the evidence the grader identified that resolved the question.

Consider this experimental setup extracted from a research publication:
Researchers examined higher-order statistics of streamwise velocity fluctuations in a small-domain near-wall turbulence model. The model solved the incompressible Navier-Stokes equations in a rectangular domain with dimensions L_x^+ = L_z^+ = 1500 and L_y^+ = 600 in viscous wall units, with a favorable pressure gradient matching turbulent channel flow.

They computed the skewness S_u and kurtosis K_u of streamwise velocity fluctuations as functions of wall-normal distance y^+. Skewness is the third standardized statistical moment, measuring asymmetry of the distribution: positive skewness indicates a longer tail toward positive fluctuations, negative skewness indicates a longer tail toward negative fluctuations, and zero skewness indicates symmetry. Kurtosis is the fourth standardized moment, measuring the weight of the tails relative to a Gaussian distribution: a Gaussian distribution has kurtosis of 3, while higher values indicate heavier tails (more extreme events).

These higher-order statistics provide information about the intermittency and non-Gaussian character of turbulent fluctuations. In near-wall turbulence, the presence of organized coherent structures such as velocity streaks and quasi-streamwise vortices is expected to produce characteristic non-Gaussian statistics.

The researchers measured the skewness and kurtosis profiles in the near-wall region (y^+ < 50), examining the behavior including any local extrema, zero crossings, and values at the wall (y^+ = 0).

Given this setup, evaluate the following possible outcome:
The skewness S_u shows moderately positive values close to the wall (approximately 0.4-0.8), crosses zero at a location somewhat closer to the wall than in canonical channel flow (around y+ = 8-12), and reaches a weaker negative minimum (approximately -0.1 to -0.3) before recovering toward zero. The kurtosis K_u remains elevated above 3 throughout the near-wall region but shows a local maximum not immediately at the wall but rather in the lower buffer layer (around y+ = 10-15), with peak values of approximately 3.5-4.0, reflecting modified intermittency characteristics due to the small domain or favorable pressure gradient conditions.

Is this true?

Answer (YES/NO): NO